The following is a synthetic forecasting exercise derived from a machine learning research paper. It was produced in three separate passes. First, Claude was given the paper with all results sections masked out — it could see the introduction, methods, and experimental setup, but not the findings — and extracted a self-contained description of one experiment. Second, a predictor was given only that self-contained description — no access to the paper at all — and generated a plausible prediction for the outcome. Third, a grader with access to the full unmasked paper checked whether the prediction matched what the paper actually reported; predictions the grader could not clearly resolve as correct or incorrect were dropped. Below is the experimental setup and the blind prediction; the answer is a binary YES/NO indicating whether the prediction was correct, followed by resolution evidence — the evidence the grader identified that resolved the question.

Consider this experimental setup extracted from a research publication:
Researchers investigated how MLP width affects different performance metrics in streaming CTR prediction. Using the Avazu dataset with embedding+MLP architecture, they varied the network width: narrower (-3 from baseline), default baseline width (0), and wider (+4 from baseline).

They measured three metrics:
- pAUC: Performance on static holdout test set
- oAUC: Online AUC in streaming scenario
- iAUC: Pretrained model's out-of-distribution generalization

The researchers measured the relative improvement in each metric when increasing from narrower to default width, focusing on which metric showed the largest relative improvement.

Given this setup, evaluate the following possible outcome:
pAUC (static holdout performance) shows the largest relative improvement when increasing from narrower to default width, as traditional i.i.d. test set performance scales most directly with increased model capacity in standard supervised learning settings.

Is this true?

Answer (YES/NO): NO